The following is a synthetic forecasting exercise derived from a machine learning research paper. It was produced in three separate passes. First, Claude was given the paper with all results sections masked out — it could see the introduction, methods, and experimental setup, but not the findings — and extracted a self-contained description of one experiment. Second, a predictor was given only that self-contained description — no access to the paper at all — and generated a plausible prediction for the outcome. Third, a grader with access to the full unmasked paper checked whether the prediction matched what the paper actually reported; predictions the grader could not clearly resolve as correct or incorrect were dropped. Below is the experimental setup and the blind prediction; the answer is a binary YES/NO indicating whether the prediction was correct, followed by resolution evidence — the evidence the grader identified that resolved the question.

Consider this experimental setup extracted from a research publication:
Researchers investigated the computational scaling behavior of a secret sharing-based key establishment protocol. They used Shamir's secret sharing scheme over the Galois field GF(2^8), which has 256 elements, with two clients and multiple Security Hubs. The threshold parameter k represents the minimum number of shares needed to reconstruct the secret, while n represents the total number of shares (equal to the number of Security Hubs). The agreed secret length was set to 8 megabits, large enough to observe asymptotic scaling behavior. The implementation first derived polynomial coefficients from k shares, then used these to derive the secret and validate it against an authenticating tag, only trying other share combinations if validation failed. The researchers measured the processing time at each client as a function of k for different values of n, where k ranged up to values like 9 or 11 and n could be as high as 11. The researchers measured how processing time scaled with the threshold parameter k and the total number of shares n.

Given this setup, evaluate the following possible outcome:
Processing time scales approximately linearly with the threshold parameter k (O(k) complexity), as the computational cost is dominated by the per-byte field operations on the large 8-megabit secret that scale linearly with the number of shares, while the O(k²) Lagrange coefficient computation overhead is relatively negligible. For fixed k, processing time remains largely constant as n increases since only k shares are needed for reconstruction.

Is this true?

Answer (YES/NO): NO